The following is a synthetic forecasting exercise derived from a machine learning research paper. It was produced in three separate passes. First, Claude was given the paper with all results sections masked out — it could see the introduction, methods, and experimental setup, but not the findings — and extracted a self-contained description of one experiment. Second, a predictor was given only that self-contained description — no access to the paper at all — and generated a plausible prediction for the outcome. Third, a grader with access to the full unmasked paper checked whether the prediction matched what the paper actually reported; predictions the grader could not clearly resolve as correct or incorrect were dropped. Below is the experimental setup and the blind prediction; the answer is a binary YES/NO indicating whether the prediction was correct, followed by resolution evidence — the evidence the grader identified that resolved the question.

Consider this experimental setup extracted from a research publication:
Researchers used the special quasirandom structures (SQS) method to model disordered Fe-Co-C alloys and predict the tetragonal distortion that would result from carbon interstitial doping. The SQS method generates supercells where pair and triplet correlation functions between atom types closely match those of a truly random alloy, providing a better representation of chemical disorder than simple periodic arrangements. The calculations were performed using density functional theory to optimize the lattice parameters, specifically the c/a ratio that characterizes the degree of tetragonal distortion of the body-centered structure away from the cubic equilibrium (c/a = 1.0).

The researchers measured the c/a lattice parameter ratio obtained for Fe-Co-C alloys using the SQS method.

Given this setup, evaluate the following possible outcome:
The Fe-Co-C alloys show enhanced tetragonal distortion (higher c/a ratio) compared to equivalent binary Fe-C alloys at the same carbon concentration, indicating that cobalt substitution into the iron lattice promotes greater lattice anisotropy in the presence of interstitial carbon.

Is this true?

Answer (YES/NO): YES